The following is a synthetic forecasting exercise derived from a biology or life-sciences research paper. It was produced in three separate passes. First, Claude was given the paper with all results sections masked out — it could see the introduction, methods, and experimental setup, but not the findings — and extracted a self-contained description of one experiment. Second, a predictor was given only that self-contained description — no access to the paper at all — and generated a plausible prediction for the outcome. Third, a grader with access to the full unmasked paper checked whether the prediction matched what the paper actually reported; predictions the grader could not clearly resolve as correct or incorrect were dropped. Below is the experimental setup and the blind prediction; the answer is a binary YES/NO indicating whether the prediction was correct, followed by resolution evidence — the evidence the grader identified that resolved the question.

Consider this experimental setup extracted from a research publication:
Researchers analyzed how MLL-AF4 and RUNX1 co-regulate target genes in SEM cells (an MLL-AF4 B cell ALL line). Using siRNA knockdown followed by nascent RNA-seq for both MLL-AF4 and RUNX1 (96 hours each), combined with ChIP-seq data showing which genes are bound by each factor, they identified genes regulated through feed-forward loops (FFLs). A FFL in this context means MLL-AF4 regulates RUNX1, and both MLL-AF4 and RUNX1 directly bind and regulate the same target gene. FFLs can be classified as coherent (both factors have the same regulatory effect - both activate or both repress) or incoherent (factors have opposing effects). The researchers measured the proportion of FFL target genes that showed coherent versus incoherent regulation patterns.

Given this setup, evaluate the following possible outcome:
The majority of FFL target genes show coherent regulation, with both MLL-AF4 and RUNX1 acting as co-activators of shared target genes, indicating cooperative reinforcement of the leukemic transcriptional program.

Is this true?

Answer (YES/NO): YES